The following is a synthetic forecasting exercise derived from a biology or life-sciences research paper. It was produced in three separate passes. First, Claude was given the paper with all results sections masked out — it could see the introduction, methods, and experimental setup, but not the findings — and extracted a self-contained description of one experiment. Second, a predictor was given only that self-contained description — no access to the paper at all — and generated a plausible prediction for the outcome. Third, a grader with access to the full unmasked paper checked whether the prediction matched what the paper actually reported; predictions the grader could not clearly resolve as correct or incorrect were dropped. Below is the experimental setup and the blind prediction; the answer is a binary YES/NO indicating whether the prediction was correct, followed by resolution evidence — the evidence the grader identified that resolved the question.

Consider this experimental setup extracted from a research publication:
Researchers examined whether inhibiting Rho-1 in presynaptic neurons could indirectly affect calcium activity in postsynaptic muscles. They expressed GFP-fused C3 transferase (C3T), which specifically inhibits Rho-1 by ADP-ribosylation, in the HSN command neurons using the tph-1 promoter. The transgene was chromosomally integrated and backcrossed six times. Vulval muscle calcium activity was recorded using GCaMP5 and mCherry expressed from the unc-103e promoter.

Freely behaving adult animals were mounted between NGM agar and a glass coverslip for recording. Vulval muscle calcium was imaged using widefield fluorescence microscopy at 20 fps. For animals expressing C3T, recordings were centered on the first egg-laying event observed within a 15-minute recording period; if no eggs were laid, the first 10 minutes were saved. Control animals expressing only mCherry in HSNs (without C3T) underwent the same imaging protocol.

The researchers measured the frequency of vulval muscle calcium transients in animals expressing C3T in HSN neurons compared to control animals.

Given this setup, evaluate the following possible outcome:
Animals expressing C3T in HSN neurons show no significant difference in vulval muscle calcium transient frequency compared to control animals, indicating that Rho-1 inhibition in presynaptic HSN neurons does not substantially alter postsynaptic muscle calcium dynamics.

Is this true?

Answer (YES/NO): NO